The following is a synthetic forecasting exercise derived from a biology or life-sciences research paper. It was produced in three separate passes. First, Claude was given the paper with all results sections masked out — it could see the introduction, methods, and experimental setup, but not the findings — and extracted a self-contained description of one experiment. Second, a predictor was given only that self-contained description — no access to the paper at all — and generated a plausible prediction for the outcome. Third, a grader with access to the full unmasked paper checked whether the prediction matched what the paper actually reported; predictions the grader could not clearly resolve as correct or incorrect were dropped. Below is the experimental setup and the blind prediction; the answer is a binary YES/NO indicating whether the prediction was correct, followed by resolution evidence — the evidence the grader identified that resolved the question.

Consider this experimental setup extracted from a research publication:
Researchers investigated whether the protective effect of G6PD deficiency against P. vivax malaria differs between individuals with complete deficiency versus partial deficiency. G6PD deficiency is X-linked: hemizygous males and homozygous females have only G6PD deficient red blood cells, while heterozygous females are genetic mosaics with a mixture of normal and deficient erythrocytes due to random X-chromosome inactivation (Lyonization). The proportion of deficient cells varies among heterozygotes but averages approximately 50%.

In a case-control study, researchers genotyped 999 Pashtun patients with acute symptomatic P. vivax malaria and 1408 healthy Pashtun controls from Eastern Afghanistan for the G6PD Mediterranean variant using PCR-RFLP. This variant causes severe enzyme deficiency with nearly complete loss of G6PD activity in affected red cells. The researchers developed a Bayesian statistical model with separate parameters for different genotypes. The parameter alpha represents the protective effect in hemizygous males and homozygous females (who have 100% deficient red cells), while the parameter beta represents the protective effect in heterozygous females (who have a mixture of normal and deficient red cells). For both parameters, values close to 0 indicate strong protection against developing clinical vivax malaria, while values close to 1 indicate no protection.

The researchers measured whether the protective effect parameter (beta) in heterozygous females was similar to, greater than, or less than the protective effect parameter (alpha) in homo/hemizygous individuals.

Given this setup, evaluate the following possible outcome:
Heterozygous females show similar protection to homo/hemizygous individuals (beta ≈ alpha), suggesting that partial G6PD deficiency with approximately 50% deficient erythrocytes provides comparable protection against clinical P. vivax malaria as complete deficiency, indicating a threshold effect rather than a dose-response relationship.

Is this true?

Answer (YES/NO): NO